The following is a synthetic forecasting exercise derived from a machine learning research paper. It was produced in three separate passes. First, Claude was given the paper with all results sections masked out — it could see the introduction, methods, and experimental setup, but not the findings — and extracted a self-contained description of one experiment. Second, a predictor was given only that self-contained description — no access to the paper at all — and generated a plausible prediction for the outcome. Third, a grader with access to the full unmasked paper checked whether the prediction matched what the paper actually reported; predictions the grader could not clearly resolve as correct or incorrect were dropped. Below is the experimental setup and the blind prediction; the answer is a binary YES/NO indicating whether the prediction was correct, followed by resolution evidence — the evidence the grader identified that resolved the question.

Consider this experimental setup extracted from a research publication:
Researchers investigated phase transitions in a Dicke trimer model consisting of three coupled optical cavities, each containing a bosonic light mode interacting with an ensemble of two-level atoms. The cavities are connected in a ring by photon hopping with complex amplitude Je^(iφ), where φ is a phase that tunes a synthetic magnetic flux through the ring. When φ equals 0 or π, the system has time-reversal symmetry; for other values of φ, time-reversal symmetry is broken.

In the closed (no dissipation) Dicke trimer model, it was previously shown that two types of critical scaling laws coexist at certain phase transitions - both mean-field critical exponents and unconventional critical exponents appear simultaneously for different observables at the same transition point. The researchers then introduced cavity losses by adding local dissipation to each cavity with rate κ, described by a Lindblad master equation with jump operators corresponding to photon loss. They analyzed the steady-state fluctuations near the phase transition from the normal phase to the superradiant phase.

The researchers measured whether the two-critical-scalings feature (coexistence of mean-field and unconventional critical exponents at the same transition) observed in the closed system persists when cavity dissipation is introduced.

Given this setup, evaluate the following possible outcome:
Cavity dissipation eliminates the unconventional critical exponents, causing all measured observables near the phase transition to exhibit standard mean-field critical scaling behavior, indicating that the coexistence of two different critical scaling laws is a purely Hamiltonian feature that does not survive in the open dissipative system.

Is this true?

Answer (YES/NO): NO